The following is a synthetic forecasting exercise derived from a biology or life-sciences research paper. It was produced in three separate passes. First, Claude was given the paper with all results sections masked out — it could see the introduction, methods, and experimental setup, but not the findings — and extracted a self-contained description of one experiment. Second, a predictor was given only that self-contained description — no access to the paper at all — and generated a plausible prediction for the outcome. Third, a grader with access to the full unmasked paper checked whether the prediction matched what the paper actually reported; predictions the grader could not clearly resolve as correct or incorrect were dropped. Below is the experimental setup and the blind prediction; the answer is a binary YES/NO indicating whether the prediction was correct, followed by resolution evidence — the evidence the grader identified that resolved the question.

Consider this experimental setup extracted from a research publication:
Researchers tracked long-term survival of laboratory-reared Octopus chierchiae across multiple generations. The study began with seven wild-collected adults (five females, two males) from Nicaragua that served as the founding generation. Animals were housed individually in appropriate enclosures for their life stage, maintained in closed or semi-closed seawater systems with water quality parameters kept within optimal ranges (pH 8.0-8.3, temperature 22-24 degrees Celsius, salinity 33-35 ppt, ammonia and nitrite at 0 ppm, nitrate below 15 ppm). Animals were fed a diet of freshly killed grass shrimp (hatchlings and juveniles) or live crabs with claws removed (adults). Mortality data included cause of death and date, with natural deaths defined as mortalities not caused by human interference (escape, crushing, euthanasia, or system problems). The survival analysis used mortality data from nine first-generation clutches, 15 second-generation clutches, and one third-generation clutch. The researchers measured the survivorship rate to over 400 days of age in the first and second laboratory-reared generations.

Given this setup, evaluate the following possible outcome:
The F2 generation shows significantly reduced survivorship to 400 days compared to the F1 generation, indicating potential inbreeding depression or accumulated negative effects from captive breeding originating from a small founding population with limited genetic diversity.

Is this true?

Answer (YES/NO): NO